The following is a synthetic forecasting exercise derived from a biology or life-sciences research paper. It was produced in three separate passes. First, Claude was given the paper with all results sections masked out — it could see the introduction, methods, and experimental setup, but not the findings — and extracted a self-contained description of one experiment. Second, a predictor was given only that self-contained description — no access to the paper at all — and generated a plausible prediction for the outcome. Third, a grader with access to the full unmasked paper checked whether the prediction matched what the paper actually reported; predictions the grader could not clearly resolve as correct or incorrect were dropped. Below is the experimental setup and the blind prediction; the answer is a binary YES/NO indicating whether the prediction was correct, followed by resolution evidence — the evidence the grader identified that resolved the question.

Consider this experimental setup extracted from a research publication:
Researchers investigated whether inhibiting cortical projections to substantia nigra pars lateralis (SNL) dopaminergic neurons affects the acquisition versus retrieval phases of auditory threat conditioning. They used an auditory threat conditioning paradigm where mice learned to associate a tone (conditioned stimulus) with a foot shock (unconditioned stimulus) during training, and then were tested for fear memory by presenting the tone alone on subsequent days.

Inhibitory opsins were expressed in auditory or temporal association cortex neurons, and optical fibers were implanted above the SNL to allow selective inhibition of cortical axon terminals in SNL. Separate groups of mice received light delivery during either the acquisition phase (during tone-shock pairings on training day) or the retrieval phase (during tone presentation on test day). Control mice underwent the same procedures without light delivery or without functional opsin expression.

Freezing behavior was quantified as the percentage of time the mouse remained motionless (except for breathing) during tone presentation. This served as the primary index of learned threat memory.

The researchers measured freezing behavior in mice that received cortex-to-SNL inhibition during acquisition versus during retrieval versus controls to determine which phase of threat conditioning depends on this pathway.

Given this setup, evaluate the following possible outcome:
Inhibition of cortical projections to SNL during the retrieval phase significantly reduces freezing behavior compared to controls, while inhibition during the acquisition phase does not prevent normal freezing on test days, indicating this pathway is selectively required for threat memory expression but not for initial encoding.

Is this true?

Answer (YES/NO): YES